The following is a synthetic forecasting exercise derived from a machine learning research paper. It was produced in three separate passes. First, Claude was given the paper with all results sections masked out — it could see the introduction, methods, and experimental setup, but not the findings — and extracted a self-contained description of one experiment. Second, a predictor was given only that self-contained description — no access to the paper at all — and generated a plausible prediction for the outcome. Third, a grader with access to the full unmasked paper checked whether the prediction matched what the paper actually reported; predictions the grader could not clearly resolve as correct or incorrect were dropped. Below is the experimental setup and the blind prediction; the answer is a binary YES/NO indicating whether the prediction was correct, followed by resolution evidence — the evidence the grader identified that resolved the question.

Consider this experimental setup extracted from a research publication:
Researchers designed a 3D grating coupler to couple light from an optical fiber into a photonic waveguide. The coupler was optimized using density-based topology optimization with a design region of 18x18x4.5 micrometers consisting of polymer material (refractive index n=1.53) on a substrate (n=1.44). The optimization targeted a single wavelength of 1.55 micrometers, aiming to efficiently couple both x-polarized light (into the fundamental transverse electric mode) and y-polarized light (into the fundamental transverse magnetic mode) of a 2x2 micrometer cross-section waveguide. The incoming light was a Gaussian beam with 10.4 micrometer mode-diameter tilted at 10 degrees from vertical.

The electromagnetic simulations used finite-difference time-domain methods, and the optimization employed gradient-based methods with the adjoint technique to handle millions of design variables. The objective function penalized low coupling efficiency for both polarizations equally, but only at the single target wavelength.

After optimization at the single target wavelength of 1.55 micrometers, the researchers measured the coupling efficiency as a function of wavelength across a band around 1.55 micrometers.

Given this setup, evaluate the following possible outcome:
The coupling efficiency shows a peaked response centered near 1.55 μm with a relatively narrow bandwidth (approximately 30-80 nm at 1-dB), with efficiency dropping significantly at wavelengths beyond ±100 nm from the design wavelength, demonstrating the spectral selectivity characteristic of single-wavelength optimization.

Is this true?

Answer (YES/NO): NO